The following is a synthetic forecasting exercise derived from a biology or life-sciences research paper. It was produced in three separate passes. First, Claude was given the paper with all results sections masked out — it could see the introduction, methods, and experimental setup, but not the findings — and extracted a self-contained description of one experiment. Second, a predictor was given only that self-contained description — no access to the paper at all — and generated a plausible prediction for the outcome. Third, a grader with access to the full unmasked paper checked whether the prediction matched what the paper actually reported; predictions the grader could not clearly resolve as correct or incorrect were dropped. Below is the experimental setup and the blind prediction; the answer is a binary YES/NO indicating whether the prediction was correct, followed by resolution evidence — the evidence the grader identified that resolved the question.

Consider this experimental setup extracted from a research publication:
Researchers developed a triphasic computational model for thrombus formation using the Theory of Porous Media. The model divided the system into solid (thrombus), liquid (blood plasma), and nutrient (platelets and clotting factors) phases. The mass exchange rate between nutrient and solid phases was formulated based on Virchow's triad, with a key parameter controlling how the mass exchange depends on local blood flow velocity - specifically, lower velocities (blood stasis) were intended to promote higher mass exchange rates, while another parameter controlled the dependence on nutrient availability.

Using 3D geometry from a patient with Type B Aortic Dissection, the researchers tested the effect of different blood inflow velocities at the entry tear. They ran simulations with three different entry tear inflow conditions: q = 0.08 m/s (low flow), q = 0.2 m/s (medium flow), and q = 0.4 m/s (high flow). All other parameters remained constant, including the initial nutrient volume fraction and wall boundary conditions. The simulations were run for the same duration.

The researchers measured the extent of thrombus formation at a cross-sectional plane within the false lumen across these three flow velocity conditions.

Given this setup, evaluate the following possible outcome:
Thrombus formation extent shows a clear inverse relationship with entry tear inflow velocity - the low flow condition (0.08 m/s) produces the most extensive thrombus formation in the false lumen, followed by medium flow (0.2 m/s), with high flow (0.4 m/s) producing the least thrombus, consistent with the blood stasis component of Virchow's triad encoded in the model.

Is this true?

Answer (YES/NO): YES